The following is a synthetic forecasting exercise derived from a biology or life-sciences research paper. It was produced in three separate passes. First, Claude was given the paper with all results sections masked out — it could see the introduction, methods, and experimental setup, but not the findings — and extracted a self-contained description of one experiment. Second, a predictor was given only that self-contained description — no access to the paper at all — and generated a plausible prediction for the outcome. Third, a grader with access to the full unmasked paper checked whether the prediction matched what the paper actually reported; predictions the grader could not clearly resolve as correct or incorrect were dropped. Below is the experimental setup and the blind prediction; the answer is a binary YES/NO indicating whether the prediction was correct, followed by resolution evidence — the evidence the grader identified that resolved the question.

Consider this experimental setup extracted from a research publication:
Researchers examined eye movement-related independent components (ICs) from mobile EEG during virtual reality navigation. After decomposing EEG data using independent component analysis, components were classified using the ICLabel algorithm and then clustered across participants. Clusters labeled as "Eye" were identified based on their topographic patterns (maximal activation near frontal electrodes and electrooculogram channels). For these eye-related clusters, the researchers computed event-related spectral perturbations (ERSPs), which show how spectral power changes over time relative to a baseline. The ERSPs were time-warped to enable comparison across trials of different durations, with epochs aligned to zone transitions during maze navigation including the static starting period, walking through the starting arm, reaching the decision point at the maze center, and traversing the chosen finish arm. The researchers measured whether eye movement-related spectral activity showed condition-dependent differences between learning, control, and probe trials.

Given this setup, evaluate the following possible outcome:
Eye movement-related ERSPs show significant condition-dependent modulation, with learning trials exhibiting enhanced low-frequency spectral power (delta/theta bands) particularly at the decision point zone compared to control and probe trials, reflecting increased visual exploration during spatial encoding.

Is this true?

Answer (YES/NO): NO